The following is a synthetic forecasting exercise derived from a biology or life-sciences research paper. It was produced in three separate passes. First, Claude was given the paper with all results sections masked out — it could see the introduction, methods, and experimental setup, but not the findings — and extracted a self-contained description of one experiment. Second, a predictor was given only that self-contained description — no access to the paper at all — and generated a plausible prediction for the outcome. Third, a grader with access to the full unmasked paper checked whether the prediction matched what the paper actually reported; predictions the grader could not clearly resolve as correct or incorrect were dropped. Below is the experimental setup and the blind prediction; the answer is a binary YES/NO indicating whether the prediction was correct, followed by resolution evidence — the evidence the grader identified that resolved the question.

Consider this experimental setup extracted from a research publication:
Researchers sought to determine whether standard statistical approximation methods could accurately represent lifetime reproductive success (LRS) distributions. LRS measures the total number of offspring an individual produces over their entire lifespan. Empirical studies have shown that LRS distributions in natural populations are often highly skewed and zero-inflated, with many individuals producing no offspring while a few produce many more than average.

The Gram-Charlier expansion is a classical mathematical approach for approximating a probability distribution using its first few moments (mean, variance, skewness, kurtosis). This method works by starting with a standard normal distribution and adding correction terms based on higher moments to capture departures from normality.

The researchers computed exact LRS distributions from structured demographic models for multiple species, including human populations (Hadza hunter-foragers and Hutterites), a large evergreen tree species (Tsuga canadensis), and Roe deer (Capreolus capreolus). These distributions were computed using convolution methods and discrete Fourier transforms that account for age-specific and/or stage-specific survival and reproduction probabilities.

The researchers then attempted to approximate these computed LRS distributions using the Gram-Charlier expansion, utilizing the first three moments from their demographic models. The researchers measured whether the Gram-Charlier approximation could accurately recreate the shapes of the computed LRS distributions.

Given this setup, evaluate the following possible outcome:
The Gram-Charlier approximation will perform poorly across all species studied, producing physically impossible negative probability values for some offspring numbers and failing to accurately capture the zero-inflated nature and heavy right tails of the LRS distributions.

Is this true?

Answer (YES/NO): NO